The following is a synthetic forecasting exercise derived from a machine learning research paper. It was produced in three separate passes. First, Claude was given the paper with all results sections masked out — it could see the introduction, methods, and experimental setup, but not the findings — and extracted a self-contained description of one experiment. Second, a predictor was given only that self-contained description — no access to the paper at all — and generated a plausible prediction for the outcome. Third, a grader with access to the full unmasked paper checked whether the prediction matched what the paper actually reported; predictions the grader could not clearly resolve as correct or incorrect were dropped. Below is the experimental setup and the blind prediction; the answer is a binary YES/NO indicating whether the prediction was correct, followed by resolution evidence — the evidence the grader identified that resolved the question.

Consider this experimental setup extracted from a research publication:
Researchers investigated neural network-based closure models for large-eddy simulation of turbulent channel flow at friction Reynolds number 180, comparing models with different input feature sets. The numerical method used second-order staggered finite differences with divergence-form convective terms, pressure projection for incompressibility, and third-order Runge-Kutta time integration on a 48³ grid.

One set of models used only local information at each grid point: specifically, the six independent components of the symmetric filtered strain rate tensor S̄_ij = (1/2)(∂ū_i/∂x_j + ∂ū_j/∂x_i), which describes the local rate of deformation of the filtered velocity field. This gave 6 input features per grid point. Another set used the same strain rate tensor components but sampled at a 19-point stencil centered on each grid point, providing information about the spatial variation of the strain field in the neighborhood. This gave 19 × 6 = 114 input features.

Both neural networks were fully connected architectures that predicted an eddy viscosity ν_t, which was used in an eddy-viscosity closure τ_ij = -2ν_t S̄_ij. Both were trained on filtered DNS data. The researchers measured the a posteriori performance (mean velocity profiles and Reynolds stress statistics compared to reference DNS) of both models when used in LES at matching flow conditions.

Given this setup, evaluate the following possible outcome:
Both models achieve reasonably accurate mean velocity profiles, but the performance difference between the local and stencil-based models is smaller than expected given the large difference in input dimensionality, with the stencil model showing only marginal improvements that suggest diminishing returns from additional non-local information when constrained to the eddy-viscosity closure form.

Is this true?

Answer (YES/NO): NO